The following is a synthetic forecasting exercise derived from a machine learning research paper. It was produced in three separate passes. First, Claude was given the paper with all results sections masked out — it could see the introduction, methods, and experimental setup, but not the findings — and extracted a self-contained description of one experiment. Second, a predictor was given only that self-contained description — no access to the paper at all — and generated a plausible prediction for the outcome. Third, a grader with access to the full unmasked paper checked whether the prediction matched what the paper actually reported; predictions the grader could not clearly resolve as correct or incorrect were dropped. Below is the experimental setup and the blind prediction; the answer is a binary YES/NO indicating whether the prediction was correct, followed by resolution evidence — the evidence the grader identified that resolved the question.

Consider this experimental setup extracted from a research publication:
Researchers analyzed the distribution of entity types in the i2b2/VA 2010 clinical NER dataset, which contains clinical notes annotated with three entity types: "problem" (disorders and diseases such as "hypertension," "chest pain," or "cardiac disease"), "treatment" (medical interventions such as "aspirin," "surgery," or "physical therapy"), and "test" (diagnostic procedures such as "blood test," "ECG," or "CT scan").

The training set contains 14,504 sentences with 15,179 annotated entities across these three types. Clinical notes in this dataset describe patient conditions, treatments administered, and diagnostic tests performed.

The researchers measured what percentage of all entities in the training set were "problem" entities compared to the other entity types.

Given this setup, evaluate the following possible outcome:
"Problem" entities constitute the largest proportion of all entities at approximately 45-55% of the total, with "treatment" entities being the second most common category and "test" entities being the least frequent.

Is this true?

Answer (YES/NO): YES